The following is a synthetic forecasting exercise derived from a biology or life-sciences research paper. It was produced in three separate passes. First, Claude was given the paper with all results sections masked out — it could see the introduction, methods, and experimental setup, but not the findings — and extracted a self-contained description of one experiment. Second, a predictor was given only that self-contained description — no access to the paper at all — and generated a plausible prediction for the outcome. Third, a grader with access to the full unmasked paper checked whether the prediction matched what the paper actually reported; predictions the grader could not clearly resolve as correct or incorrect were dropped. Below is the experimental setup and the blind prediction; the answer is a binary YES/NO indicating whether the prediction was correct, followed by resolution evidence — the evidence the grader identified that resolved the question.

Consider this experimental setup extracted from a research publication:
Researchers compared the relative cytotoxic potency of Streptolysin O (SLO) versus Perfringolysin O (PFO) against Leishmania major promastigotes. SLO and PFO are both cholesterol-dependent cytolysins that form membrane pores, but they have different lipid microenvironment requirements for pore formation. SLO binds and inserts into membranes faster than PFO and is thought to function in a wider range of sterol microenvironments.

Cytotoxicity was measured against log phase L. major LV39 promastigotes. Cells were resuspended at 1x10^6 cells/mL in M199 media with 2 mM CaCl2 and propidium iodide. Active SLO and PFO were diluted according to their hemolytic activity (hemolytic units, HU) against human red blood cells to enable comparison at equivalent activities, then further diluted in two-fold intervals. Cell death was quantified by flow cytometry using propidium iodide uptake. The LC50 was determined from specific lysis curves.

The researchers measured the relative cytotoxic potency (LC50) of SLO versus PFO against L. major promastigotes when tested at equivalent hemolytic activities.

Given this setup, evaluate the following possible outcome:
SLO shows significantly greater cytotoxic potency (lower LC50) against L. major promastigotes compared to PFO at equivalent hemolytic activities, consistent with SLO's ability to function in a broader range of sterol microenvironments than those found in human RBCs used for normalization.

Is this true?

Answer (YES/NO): YES